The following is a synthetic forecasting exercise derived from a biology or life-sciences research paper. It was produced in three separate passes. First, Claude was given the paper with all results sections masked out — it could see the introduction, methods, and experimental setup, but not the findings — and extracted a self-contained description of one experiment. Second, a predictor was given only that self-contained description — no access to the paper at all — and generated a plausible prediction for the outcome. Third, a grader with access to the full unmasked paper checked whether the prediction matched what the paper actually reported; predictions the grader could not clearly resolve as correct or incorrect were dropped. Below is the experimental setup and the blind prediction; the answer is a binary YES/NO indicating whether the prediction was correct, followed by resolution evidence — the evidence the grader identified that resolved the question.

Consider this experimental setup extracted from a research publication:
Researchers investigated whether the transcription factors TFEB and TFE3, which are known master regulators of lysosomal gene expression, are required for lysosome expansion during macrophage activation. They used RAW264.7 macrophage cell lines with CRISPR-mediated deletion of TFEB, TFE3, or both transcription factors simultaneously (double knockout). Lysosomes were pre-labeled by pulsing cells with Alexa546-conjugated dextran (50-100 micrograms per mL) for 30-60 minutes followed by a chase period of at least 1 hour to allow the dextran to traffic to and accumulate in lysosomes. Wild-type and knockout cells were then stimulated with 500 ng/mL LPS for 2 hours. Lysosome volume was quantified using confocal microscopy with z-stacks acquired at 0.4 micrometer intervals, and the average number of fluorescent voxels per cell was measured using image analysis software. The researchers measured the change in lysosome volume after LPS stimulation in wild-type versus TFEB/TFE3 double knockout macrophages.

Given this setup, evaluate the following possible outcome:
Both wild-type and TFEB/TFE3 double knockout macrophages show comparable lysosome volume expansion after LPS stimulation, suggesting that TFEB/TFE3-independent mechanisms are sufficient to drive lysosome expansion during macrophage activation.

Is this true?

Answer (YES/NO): YES